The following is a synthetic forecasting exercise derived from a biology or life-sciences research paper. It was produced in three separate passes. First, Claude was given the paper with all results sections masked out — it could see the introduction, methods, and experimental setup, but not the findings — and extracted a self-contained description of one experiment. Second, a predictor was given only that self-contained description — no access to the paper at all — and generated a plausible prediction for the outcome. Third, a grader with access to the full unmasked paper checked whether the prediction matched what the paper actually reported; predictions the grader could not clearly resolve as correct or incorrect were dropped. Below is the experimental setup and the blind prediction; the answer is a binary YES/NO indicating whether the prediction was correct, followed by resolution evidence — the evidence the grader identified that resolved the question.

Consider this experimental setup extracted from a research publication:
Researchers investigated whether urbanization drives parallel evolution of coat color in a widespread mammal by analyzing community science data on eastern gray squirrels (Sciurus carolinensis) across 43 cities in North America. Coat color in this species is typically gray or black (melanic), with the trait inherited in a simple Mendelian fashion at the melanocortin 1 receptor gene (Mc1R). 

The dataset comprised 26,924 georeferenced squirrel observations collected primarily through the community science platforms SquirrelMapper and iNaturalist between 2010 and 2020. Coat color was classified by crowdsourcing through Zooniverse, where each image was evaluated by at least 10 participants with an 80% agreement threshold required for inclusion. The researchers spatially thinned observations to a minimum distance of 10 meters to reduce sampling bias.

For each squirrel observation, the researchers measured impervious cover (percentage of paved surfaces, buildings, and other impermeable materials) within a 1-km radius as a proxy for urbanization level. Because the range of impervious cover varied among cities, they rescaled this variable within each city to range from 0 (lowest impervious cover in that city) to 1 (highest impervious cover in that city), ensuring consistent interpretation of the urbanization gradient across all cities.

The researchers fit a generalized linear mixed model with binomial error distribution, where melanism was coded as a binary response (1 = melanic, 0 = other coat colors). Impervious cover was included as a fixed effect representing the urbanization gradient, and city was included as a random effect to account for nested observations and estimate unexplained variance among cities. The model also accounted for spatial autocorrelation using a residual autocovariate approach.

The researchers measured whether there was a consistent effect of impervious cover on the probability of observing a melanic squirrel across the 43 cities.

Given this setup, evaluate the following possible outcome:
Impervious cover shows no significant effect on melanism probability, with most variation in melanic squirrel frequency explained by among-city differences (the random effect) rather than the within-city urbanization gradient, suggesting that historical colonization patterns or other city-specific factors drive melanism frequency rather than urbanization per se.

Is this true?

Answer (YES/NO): NO